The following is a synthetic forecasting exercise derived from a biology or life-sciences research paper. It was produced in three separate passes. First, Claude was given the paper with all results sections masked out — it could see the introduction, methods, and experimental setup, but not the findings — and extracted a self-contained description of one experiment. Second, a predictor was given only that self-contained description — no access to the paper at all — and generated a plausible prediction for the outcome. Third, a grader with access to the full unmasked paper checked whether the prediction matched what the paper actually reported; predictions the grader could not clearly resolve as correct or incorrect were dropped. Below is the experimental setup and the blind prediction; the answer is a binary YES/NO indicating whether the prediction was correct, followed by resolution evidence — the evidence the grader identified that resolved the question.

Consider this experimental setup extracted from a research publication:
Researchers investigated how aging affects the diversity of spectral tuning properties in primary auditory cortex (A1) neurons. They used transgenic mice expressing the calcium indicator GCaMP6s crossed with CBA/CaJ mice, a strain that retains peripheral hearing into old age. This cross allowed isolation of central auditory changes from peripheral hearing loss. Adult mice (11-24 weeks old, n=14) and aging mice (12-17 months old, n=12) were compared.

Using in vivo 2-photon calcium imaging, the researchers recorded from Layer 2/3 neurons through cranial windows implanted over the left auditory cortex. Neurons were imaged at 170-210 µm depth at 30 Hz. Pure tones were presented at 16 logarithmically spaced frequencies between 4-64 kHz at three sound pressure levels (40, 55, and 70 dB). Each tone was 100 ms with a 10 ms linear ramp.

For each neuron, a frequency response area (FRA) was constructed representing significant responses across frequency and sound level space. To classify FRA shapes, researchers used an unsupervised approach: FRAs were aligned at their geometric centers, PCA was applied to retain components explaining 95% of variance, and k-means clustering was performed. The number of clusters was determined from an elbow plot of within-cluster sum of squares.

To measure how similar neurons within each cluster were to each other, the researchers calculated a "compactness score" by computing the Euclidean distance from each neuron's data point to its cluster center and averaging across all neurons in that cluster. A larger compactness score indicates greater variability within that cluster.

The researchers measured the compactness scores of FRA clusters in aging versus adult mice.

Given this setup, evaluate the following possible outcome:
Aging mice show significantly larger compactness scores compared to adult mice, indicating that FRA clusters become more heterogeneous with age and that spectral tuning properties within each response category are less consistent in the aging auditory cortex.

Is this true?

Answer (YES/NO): NO